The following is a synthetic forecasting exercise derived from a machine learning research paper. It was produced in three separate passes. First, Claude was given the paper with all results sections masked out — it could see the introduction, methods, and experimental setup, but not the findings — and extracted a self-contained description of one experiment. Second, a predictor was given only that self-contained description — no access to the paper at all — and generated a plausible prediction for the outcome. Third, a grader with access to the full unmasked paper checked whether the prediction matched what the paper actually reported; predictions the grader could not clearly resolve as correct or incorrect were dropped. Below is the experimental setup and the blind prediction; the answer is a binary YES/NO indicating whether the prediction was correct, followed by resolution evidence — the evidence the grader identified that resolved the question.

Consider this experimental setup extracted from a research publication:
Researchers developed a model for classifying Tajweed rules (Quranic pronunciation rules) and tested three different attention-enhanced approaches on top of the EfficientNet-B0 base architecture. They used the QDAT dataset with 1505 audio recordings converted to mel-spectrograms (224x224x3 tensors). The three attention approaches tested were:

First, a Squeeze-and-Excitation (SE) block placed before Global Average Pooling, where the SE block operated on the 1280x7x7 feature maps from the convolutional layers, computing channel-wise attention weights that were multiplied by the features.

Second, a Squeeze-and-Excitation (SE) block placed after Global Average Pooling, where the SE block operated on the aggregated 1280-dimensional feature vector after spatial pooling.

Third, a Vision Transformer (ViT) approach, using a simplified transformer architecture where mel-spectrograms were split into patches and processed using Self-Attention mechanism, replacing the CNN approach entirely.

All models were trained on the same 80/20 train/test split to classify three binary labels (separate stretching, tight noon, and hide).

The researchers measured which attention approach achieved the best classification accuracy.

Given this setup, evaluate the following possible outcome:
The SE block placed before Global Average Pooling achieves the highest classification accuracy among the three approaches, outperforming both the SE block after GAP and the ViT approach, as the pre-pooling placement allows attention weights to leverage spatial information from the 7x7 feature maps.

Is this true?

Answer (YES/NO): NO